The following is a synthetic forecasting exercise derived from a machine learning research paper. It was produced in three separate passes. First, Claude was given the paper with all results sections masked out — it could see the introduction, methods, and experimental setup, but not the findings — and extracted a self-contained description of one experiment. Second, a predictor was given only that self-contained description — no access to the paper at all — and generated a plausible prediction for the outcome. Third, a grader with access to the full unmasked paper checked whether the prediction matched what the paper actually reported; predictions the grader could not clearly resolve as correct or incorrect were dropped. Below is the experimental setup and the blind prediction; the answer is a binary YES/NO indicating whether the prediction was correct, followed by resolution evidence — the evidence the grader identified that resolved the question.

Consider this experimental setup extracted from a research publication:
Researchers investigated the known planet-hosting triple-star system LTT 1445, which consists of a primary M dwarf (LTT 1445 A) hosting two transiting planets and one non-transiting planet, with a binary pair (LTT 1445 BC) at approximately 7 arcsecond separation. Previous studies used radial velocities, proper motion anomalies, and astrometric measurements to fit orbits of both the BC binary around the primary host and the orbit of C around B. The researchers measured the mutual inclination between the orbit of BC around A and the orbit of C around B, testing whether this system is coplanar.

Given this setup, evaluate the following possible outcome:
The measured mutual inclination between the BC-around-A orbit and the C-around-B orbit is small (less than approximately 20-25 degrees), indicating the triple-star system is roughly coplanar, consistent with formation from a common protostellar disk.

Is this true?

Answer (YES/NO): YES